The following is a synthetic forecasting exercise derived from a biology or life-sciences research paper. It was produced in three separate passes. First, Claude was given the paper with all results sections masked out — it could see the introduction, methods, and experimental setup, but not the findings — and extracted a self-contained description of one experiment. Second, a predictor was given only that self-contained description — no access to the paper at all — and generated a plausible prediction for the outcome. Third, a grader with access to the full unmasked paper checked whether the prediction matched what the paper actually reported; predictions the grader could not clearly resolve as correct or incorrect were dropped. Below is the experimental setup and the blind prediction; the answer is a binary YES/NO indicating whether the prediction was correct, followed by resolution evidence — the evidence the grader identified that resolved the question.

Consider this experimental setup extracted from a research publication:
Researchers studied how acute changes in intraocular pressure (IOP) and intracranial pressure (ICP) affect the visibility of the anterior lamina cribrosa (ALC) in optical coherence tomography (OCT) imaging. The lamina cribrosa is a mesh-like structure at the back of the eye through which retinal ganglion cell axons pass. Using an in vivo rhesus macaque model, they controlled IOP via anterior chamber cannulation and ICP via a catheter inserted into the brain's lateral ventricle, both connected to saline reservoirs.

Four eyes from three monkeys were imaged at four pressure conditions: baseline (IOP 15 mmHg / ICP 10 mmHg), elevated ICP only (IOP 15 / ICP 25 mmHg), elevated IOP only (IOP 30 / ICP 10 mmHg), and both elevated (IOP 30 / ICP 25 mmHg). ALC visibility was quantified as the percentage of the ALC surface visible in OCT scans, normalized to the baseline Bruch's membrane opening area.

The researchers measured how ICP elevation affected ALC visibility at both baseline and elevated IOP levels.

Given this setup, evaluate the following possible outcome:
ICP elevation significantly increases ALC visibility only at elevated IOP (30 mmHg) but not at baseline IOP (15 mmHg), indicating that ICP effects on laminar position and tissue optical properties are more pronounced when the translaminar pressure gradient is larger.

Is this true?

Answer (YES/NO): NO